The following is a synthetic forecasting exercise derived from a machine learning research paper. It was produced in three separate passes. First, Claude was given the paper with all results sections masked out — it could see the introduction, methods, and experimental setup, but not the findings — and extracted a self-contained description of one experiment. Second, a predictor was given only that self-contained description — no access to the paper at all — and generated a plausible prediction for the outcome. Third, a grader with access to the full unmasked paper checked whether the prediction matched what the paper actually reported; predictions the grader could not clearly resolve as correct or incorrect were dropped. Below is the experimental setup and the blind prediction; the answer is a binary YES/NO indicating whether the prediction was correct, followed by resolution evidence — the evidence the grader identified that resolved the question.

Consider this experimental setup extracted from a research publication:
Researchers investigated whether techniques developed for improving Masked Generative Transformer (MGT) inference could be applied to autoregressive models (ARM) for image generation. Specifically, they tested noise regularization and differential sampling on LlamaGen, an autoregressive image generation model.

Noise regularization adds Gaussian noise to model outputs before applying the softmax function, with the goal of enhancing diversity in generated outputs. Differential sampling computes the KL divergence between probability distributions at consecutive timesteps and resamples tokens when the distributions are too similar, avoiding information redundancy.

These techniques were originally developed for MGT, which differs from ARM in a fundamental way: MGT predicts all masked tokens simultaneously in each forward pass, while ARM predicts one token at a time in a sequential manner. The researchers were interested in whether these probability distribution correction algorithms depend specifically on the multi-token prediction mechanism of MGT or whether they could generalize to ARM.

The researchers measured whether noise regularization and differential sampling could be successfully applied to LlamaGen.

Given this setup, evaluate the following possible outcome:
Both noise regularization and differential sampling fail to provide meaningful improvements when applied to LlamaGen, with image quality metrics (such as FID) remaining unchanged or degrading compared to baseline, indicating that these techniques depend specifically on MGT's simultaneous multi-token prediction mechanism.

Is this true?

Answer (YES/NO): NO